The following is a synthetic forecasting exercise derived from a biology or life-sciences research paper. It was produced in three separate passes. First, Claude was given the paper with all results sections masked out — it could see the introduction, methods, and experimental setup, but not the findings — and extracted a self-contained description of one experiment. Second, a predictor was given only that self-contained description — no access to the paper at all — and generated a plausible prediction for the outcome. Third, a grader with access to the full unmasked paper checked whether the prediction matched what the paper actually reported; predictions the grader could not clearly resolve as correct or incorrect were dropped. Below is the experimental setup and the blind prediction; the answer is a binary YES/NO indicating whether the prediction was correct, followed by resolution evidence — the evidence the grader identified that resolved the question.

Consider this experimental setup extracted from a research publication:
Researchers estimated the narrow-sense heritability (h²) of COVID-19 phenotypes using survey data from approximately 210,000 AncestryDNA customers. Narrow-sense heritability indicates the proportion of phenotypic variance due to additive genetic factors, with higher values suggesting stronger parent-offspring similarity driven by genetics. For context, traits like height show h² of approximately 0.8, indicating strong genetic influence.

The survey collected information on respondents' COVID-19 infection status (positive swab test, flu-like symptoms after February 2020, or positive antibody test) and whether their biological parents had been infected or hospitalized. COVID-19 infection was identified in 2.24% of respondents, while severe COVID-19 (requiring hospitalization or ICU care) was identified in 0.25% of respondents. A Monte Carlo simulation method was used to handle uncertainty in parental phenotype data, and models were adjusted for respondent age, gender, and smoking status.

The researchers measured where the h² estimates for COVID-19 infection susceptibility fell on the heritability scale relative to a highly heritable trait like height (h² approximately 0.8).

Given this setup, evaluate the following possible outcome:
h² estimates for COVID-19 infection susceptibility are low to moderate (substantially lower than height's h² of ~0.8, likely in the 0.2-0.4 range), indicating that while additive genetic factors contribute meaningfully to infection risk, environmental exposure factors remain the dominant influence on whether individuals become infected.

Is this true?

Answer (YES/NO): NO